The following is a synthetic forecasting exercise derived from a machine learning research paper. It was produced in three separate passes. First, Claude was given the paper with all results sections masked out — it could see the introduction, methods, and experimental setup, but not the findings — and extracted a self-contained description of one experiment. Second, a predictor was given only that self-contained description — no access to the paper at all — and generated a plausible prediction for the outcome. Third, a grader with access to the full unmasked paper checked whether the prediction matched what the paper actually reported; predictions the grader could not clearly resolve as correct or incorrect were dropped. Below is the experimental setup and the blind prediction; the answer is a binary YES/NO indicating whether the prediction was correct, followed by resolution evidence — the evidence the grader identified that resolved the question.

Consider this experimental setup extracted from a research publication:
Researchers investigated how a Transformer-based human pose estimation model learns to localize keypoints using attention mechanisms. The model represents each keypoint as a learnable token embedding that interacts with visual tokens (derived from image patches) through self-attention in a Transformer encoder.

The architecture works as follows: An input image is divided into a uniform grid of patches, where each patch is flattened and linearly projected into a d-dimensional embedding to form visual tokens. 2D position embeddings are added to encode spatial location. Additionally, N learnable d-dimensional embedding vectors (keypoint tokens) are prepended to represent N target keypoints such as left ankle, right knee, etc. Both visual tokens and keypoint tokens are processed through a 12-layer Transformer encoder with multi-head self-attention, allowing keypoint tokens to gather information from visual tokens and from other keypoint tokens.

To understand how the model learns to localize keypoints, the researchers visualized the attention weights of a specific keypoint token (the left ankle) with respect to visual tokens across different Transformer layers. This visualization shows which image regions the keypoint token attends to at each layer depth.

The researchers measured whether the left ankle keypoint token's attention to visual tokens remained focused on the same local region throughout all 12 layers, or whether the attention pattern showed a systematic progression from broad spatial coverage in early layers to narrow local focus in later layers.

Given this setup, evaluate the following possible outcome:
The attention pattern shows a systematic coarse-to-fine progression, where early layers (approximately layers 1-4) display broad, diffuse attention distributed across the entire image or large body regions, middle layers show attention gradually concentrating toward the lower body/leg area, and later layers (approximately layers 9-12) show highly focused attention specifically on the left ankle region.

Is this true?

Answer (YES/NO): YES